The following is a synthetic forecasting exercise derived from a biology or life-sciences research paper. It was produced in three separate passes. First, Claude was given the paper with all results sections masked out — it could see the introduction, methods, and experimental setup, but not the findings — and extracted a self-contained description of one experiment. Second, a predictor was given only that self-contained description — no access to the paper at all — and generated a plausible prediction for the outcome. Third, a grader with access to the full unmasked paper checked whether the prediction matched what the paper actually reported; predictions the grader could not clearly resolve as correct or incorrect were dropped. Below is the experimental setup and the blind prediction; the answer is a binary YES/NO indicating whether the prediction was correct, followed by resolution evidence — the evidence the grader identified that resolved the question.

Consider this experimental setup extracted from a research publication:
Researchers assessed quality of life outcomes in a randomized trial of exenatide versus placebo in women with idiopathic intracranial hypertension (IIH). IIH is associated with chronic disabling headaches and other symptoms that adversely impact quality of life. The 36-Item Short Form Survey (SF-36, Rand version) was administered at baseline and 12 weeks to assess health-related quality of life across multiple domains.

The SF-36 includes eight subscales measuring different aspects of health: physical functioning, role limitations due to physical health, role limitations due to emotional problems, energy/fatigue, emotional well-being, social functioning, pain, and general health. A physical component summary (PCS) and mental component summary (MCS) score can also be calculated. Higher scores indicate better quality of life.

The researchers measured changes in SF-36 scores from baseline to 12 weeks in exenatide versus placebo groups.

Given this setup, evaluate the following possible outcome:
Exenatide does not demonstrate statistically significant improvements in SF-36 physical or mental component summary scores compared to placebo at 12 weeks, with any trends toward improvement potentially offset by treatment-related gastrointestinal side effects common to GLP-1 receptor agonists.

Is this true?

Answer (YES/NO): YES